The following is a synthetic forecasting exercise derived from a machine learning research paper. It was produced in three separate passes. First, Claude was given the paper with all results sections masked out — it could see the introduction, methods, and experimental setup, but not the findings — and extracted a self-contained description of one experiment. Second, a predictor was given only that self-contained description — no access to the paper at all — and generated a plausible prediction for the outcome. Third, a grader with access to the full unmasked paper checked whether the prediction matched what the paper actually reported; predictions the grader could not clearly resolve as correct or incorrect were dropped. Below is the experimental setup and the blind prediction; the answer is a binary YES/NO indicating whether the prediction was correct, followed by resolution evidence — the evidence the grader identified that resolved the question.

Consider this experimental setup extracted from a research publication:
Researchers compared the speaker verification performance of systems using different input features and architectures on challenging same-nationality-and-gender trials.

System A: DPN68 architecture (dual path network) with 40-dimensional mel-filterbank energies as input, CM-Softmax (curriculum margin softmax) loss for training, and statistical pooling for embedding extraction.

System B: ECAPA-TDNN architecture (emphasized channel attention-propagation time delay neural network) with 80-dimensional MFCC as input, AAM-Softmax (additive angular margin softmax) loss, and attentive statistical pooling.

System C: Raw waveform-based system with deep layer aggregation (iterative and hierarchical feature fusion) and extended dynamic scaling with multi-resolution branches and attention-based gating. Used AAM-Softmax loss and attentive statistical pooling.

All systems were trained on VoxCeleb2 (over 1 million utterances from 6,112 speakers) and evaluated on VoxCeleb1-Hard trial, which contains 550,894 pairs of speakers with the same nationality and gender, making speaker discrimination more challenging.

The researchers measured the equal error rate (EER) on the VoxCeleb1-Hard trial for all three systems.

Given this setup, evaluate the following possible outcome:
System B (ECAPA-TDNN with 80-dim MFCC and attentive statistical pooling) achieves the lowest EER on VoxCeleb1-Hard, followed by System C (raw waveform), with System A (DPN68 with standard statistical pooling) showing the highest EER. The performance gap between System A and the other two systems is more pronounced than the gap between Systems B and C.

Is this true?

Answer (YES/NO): NO